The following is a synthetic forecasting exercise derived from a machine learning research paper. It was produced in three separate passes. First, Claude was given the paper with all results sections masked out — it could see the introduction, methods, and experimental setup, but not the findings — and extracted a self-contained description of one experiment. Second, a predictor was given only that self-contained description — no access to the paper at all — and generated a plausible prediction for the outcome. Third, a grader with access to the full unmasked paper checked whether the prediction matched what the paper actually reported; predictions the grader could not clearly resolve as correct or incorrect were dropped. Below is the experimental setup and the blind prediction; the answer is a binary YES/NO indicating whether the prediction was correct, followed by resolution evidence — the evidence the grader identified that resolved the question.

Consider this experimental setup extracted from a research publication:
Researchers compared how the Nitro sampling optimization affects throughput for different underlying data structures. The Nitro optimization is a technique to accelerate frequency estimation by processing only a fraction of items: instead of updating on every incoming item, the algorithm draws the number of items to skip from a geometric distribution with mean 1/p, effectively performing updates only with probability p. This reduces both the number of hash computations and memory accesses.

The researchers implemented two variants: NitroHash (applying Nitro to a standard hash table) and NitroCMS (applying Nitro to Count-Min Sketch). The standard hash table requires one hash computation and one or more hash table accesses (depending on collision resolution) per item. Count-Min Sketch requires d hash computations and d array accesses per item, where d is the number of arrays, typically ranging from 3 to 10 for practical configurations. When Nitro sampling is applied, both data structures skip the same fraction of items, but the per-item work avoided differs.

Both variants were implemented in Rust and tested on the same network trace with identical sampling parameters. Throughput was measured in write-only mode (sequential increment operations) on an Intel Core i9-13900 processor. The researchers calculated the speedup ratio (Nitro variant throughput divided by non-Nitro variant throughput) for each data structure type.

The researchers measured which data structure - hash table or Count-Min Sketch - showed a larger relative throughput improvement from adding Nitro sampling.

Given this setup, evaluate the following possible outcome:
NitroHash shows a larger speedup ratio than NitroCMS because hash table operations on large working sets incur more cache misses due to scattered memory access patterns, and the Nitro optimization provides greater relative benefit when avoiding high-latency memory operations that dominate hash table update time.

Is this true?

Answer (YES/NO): NO